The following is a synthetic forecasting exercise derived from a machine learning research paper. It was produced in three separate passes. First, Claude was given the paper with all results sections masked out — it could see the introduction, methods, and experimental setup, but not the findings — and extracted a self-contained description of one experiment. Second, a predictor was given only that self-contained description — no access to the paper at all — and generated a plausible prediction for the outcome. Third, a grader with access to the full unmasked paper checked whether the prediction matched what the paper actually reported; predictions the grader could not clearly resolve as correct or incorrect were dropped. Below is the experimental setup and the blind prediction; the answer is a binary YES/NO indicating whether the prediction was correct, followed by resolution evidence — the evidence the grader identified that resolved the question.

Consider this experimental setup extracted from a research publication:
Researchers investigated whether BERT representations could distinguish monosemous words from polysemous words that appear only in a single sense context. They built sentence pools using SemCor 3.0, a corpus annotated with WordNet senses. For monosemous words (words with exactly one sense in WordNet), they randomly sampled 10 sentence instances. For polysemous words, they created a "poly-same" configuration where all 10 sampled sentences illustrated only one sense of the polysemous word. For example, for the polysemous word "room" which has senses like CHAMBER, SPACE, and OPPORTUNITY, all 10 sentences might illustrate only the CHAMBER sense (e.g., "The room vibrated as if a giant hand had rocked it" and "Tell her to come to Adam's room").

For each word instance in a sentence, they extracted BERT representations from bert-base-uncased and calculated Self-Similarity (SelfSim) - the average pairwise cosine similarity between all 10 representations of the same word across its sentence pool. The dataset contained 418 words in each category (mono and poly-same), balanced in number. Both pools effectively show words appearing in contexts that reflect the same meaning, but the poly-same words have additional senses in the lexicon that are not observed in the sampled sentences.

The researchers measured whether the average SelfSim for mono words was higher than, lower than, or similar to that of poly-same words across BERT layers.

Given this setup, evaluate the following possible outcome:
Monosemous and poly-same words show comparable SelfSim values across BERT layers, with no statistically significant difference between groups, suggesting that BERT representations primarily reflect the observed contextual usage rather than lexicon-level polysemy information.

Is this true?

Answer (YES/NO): NO